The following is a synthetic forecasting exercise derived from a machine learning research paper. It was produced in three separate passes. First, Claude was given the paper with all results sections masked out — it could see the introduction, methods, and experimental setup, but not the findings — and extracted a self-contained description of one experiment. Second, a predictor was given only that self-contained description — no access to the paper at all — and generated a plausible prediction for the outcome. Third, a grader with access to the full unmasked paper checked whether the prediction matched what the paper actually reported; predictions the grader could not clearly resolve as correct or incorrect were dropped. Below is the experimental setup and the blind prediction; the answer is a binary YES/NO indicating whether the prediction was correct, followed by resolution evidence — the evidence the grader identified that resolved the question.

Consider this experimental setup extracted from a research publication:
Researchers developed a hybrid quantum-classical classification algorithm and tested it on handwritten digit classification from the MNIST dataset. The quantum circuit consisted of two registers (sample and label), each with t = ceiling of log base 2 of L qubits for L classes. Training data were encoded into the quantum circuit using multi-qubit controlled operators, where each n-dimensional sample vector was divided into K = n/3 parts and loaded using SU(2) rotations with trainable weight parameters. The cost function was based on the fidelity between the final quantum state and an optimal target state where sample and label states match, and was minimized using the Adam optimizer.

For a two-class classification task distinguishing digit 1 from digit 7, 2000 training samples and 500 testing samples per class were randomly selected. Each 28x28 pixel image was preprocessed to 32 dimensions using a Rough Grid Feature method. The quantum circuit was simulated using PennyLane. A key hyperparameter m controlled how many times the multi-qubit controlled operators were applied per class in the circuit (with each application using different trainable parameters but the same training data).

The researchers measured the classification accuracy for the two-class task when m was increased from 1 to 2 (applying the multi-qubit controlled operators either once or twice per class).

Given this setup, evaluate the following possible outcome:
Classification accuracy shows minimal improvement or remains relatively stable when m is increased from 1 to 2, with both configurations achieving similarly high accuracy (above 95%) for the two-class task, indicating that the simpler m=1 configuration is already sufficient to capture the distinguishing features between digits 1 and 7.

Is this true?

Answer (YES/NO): NO